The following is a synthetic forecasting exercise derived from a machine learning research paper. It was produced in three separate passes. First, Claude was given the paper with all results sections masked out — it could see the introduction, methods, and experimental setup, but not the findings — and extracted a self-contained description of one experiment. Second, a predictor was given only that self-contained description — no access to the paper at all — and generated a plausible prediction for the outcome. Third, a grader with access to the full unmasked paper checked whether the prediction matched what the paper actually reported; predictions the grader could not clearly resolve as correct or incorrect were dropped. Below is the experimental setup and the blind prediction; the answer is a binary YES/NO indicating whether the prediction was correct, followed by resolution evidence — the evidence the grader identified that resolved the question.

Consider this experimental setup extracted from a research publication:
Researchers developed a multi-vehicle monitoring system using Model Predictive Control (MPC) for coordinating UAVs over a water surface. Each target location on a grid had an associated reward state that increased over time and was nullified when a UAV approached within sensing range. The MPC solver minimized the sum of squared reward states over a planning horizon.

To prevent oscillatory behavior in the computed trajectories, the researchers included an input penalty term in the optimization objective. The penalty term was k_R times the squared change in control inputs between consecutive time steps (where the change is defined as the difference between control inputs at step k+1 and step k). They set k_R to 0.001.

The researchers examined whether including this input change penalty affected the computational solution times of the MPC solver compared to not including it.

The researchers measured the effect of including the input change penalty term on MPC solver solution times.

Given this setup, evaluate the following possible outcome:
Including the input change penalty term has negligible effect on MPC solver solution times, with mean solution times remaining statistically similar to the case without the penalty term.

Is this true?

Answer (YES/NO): NO